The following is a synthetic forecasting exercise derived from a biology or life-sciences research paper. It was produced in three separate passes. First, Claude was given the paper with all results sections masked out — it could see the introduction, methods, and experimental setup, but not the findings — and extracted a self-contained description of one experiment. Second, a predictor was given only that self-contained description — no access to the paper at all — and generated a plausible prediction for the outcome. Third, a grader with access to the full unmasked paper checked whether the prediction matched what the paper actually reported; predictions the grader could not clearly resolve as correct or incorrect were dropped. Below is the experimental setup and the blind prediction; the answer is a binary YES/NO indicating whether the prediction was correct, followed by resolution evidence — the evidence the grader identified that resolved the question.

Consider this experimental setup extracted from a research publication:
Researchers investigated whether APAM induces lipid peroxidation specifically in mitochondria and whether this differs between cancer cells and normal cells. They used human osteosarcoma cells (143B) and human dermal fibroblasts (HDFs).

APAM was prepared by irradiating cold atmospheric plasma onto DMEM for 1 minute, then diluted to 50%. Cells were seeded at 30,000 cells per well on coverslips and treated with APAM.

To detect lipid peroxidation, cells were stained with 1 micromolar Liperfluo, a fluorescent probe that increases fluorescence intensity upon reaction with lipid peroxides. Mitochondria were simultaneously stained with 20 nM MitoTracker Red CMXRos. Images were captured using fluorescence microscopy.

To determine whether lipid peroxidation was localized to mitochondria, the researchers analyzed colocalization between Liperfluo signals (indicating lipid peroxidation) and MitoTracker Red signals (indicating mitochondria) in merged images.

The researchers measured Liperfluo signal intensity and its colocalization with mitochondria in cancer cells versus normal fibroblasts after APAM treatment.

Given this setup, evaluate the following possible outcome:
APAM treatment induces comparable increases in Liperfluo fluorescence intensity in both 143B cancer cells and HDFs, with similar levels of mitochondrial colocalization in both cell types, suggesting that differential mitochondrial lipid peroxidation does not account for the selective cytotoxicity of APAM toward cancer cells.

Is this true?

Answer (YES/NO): NO